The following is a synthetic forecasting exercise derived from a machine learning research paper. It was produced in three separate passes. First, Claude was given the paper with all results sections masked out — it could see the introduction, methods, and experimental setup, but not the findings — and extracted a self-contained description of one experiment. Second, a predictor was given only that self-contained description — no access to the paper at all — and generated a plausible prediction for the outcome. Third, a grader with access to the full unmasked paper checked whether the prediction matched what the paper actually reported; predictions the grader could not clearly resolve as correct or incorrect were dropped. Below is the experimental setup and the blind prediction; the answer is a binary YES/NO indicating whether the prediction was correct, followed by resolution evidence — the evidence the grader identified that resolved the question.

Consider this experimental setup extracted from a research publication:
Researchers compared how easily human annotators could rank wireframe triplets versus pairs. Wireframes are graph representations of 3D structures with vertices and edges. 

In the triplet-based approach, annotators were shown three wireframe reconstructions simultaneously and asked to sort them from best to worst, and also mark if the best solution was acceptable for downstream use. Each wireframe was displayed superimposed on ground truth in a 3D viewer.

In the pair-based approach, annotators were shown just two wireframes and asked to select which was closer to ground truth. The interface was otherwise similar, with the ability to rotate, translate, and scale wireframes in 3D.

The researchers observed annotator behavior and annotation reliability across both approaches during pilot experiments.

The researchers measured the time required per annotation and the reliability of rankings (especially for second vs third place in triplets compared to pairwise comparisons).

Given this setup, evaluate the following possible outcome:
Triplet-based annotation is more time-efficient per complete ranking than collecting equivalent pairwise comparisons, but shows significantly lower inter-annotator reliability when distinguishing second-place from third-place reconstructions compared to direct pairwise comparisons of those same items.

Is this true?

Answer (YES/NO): NO